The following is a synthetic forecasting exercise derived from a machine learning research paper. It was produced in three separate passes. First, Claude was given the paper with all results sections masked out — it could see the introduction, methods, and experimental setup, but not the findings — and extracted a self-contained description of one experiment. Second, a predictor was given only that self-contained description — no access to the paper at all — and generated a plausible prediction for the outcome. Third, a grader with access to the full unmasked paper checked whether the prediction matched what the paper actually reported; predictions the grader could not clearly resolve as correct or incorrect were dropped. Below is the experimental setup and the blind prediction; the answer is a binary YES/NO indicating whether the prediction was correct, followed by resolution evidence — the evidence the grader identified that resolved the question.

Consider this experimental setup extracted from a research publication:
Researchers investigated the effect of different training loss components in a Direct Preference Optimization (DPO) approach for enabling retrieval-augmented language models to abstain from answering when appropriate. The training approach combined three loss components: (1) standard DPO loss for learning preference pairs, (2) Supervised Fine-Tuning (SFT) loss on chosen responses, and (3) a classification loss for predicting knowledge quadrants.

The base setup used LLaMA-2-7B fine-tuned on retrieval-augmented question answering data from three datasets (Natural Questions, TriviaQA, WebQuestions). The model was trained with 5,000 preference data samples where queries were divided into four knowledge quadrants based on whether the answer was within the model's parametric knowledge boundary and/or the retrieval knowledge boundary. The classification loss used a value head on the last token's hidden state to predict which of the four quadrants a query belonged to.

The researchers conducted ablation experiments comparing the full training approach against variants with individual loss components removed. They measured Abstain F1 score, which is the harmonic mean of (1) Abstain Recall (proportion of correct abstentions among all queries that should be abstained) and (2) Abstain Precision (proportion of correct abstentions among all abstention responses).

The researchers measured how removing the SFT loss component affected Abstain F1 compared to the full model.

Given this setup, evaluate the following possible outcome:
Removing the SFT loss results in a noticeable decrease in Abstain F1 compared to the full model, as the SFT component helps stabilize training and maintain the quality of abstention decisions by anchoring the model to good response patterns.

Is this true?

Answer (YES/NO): YES